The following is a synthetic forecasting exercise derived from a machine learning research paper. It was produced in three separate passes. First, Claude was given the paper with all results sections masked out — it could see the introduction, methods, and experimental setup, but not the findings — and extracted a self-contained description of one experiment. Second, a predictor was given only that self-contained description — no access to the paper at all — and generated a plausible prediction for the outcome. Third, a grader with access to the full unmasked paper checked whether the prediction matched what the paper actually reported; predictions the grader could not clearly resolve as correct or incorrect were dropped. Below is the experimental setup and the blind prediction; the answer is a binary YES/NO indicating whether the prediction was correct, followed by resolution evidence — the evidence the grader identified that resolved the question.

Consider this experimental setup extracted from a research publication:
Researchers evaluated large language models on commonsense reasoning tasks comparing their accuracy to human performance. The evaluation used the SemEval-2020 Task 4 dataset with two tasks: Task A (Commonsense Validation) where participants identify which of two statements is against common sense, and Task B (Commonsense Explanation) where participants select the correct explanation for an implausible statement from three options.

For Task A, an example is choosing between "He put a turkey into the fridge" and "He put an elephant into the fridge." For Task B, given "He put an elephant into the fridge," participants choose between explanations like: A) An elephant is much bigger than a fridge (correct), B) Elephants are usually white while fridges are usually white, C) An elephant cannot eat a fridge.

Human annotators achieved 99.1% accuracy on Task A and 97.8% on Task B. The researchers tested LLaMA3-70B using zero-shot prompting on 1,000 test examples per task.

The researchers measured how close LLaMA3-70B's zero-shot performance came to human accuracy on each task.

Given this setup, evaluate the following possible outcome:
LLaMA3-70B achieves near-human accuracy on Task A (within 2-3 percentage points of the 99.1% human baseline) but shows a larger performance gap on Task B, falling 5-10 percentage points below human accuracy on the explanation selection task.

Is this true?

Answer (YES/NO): NO